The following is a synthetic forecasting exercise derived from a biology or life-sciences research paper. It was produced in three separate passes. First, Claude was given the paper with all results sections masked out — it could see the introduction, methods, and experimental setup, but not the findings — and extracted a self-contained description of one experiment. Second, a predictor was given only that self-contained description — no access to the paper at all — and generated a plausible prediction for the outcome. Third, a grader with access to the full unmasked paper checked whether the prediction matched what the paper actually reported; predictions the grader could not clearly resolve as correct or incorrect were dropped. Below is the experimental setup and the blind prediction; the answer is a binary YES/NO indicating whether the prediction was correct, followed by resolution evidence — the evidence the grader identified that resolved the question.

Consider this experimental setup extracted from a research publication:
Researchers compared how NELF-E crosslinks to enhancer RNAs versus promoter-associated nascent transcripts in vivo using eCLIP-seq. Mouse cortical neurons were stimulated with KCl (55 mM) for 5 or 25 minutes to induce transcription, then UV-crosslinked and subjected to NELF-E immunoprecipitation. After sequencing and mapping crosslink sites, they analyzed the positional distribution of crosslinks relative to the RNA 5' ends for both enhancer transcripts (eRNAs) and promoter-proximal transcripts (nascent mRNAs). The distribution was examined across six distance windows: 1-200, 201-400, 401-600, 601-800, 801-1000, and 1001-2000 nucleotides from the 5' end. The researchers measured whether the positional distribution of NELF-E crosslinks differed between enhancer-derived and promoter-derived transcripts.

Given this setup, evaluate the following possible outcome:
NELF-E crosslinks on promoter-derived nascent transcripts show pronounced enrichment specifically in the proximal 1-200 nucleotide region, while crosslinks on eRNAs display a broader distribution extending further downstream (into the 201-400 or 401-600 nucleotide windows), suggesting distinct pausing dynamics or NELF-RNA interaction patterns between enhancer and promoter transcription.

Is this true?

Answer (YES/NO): YES